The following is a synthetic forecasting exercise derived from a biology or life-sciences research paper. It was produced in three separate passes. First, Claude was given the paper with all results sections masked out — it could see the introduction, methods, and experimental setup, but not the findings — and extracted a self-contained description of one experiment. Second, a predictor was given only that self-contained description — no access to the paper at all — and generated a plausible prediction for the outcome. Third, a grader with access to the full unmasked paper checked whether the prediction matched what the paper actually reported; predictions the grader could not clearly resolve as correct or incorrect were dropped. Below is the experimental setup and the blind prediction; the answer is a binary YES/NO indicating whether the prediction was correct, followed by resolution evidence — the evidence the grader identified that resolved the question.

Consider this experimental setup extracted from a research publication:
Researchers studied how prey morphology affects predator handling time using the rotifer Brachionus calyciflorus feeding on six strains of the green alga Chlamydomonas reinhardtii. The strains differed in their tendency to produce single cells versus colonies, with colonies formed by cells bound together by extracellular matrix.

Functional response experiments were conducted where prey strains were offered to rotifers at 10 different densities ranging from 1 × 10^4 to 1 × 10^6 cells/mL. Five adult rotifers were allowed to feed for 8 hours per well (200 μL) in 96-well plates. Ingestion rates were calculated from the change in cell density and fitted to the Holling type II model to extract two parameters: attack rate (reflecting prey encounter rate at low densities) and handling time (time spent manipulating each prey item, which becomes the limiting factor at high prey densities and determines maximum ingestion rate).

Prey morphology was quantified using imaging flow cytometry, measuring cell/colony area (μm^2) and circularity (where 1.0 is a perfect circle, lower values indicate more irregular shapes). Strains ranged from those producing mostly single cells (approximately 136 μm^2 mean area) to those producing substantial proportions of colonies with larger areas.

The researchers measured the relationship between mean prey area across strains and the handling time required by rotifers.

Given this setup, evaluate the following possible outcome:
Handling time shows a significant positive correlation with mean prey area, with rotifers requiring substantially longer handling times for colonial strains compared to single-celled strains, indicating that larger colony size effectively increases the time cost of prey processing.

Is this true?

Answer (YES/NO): YES